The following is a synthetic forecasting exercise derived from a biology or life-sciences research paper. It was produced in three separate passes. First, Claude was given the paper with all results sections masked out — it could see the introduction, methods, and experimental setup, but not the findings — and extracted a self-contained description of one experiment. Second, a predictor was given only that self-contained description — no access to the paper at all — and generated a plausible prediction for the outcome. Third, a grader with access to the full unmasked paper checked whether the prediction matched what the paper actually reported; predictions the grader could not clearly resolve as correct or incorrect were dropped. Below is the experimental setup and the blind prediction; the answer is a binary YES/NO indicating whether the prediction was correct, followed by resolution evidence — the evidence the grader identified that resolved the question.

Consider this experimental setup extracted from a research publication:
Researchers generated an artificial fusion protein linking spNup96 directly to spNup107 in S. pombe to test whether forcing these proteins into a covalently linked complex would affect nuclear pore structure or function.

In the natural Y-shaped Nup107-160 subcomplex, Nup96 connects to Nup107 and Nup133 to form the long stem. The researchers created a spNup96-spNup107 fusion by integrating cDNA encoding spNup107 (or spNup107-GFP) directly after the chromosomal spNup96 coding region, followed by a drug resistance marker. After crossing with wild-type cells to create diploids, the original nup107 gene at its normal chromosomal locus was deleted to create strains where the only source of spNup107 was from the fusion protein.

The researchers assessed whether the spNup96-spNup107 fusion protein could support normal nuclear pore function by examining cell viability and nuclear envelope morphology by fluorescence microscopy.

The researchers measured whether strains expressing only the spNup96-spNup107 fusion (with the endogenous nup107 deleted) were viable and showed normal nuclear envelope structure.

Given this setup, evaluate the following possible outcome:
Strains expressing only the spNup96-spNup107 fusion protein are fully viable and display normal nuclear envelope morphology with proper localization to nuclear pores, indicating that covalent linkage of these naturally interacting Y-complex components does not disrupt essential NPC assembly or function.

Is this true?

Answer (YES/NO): NO